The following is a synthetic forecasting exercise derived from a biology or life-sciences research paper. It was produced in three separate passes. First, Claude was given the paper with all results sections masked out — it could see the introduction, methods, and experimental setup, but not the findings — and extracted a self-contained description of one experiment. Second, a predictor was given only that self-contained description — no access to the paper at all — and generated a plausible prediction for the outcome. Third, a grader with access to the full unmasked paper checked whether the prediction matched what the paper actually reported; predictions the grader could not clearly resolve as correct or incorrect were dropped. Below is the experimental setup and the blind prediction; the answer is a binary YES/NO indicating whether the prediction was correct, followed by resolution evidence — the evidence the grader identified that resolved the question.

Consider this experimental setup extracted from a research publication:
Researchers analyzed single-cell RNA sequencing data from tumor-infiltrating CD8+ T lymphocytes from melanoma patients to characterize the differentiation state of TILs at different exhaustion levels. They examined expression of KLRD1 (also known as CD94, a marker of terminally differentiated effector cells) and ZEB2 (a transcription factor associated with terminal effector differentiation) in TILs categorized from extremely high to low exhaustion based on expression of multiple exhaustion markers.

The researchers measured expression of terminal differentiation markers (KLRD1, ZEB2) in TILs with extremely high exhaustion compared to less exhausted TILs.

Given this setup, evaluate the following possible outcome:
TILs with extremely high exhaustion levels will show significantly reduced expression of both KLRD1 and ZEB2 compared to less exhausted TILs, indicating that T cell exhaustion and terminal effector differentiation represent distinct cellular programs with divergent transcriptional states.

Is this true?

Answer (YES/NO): NO